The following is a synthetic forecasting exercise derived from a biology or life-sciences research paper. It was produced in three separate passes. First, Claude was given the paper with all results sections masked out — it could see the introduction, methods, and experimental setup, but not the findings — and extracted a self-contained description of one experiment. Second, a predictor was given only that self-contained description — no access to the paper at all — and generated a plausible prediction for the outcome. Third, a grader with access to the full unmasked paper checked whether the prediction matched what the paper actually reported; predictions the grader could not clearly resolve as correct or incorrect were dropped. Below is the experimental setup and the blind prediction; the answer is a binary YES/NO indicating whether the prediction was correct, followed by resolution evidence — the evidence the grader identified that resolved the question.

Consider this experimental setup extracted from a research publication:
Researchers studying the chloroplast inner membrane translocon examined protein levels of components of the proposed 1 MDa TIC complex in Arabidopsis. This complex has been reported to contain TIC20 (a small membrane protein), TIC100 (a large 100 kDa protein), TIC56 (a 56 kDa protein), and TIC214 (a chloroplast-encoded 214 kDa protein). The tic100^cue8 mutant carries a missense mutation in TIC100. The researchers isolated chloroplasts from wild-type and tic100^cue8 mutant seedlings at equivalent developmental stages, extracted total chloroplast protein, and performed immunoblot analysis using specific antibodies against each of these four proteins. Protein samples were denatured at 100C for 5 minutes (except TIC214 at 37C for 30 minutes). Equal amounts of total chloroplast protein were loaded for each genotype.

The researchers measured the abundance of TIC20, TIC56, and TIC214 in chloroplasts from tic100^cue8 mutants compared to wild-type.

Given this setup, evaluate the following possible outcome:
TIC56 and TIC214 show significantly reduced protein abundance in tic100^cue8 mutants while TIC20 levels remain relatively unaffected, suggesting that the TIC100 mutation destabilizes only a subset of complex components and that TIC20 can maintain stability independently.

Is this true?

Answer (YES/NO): NO